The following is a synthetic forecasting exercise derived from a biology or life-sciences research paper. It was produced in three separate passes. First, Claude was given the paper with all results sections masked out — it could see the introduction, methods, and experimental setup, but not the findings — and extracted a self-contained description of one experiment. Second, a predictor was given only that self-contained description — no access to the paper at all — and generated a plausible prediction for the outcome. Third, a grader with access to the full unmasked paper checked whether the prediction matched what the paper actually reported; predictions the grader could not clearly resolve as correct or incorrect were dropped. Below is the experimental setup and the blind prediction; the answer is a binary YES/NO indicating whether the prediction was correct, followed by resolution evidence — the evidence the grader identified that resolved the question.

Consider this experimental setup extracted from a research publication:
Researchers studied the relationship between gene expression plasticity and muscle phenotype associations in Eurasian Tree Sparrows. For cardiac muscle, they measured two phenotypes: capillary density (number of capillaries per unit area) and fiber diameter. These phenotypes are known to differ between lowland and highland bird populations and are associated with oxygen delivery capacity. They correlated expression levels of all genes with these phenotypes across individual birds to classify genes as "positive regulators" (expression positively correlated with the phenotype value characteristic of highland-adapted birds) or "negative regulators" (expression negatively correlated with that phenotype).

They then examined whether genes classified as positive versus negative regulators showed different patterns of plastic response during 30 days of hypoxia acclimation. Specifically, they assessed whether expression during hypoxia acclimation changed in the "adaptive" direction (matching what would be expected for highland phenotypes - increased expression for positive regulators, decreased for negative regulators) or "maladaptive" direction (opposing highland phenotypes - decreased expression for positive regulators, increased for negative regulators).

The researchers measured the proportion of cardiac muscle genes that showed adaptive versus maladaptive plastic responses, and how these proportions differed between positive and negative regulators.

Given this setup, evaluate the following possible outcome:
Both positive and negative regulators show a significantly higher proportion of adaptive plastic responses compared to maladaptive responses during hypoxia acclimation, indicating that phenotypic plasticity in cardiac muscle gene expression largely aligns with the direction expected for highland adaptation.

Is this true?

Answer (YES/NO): NO